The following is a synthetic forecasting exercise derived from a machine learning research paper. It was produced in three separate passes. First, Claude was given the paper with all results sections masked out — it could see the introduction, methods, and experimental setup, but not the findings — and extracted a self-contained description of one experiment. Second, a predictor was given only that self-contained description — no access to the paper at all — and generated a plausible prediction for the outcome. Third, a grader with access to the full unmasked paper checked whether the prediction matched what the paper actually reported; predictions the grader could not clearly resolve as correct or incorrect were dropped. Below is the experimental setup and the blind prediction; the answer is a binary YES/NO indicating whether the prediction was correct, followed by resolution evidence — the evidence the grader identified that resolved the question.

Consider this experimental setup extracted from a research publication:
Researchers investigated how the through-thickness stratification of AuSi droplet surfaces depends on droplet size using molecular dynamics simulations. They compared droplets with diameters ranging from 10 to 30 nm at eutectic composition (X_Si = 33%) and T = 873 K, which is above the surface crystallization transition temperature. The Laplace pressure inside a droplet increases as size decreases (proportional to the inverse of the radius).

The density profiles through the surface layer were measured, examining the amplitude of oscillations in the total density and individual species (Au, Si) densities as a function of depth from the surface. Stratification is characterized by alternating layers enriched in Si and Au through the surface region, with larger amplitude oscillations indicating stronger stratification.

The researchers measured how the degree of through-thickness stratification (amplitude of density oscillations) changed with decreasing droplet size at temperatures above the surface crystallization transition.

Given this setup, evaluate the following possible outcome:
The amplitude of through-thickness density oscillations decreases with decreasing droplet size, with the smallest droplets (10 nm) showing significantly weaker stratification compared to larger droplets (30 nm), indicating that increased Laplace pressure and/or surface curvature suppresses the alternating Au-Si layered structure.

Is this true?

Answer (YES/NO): NO